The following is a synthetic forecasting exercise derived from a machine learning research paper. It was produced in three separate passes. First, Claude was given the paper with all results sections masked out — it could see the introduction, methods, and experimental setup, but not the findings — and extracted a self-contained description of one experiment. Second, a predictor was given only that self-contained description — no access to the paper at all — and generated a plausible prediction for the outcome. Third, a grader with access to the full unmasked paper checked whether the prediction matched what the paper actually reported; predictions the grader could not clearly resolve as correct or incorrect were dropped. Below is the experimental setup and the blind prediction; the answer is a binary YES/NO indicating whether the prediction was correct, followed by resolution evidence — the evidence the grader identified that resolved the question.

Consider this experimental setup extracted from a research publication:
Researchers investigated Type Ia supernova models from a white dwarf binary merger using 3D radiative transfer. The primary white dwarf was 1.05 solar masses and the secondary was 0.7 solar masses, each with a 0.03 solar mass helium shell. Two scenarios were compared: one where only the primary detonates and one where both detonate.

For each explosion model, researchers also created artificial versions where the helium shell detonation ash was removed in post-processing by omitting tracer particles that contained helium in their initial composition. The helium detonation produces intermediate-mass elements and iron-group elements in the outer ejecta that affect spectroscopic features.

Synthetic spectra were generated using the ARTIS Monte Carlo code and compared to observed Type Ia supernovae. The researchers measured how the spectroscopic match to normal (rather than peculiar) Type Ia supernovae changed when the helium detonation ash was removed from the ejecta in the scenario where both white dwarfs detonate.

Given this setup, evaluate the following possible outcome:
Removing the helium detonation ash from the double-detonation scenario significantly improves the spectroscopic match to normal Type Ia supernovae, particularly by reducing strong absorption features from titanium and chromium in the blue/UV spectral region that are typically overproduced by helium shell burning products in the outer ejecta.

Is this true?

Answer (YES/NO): YES